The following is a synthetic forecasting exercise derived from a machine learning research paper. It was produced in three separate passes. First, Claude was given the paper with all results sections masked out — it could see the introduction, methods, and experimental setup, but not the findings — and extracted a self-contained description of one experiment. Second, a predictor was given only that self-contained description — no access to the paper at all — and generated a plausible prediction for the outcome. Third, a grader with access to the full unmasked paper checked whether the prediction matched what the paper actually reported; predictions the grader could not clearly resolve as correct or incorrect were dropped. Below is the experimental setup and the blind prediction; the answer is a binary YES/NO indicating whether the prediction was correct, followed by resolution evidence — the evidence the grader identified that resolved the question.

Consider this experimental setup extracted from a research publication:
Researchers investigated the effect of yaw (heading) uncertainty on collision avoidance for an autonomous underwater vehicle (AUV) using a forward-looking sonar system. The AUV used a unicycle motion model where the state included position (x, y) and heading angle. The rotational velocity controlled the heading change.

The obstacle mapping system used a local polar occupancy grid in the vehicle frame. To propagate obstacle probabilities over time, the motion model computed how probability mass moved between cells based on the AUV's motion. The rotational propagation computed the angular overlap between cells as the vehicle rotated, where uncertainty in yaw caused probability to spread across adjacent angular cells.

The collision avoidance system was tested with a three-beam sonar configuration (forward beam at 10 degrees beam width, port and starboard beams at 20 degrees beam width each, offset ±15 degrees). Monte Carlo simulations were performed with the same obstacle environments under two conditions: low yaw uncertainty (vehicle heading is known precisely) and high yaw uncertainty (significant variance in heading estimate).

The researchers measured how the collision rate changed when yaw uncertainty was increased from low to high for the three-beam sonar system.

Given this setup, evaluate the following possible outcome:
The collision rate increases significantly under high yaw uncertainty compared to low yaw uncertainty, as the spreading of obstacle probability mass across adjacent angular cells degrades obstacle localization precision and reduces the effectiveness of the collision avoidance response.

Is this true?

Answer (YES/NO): NO